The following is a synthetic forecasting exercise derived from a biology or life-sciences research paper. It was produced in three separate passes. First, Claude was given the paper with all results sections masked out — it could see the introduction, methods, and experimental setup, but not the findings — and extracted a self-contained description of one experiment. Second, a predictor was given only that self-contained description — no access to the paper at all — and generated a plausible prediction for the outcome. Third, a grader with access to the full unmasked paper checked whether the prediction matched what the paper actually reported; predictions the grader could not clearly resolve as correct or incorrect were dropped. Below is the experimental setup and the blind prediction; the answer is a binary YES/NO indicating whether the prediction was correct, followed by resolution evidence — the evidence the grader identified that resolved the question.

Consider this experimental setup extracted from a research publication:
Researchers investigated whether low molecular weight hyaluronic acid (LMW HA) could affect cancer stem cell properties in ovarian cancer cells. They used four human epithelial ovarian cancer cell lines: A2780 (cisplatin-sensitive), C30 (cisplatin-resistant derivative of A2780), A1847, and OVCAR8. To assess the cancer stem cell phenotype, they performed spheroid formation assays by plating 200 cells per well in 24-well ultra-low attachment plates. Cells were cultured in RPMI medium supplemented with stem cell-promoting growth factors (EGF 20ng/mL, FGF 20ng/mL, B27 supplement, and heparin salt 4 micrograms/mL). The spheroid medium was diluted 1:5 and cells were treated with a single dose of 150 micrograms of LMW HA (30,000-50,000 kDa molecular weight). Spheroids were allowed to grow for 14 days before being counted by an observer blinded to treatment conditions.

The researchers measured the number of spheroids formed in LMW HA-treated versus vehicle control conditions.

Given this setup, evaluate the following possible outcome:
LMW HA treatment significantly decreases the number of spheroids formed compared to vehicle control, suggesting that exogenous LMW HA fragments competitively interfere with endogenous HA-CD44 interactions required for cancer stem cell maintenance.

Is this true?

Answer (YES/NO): NO